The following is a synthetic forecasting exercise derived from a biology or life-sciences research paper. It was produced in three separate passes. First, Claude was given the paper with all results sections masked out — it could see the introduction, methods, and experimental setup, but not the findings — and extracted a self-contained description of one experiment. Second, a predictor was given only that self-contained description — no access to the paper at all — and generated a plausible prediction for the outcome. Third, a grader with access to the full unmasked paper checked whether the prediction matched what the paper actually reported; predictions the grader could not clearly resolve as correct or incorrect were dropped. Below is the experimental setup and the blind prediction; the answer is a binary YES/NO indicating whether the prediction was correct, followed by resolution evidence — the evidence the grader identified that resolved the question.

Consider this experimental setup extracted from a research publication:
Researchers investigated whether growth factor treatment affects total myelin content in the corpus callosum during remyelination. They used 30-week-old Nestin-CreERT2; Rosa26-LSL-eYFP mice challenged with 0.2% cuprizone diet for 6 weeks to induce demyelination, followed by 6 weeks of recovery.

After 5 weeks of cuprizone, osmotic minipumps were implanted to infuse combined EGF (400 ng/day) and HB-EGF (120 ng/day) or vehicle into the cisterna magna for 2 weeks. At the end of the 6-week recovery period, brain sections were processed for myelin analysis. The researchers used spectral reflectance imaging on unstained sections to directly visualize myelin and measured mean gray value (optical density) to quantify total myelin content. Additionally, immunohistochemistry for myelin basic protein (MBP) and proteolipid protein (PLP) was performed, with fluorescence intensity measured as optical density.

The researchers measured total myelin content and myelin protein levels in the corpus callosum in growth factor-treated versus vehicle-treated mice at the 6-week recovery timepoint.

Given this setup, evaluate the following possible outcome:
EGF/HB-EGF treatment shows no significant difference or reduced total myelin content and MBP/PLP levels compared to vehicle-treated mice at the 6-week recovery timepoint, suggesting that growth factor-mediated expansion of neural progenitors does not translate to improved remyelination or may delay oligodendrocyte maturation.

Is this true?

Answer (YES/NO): YES